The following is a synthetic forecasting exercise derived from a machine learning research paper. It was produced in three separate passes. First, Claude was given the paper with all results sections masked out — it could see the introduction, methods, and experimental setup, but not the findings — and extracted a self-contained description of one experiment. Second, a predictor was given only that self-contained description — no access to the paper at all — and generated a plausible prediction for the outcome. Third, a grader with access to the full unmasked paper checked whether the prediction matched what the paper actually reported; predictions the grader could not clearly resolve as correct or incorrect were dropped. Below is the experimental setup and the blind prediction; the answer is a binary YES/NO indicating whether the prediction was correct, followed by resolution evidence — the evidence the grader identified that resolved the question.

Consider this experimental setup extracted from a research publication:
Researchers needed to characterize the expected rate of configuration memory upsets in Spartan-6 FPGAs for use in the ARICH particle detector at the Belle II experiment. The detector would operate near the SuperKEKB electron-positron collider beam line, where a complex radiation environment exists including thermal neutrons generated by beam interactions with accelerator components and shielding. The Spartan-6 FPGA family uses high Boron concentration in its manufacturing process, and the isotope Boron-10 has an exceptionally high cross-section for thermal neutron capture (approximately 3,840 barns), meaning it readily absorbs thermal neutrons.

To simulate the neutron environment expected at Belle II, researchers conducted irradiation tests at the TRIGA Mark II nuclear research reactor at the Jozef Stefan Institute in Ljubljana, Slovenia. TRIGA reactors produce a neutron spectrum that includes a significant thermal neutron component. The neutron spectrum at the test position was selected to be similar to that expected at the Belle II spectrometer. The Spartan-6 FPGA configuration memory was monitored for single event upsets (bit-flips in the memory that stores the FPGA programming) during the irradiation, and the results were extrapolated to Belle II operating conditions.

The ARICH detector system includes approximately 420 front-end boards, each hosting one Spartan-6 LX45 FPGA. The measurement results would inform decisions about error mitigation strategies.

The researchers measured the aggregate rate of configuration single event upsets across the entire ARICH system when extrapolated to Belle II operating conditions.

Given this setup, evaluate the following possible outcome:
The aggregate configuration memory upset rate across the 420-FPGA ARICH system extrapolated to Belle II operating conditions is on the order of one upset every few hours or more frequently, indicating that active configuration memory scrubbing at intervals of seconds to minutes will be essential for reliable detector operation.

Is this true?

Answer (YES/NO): NO